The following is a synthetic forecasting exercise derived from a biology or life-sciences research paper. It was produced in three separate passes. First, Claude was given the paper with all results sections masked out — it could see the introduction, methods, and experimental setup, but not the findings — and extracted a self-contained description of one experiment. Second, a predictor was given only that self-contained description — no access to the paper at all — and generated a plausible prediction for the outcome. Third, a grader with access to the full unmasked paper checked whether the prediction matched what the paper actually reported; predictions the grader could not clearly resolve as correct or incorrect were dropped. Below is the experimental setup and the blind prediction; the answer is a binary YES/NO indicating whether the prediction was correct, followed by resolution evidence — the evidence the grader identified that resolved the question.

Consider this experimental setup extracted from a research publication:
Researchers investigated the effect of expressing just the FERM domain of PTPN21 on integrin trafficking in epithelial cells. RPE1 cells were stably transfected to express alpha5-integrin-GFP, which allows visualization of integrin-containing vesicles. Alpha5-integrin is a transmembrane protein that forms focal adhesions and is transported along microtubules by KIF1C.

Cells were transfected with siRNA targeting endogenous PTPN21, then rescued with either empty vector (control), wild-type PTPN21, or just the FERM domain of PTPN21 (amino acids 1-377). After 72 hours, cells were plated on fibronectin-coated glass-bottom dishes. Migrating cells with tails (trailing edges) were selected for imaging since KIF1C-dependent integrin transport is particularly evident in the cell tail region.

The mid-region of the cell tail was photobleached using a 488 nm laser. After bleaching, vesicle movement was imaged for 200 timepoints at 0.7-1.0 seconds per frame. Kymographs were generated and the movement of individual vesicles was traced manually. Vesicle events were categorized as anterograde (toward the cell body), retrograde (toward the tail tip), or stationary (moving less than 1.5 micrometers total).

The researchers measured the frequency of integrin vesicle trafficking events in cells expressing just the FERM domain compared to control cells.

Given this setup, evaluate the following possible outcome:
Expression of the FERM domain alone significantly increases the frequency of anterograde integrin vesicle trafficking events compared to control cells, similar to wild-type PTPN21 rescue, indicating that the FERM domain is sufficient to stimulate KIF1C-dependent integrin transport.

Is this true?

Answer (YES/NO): YES